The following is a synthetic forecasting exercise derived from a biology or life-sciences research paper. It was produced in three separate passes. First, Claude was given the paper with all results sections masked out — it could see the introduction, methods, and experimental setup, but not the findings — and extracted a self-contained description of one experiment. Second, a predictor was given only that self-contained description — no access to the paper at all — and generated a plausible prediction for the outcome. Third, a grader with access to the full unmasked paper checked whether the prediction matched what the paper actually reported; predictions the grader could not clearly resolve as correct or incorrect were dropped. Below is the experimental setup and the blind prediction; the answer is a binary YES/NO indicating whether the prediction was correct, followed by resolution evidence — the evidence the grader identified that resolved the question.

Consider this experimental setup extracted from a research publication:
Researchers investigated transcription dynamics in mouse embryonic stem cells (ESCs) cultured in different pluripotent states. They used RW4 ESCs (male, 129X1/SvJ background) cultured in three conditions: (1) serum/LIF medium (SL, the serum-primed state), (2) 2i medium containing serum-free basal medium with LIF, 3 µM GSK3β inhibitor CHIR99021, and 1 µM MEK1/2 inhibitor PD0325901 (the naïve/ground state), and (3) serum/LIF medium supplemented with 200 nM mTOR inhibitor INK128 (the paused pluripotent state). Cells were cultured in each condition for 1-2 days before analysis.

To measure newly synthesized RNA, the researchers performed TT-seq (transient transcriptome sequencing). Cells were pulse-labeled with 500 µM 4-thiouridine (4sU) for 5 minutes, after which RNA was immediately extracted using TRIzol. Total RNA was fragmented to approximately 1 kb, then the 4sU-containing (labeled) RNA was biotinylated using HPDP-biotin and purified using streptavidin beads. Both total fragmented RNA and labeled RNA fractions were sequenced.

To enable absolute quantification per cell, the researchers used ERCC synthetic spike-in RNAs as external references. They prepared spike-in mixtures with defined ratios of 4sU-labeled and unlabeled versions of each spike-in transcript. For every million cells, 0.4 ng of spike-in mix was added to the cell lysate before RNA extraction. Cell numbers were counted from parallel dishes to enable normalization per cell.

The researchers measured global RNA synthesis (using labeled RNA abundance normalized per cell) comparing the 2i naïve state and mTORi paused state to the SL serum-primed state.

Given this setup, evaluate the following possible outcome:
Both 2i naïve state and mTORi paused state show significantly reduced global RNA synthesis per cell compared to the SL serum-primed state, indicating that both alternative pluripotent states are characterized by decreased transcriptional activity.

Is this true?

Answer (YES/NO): YES